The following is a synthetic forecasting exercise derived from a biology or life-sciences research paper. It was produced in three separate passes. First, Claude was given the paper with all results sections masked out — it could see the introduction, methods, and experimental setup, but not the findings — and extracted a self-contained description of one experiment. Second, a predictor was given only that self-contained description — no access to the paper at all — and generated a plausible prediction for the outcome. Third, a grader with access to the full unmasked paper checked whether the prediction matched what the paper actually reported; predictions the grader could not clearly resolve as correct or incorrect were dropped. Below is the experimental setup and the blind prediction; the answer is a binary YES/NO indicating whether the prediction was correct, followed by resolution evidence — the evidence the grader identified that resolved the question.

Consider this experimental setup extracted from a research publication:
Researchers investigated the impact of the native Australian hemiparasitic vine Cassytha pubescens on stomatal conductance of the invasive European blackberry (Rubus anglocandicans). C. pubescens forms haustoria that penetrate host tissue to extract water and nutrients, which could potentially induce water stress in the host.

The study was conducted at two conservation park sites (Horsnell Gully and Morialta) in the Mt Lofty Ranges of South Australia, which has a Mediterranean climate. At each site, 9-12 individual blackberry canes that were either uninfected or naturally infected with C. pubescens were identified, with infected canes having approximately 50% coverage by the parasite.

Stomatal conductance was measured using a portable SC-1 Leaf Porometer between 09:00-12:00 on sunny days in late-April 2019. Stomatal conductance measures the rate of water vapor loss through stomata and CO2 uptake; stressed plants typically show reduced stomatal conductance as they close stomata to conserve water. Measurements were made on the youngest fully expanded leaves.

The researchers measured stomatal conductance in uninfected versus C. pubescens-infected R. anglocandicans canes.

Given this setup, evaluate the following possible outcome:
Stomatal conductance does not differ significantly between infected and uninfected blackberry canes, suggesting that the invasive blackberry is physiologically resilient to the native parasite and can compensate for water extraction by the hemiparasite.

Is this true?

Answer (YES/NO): NO